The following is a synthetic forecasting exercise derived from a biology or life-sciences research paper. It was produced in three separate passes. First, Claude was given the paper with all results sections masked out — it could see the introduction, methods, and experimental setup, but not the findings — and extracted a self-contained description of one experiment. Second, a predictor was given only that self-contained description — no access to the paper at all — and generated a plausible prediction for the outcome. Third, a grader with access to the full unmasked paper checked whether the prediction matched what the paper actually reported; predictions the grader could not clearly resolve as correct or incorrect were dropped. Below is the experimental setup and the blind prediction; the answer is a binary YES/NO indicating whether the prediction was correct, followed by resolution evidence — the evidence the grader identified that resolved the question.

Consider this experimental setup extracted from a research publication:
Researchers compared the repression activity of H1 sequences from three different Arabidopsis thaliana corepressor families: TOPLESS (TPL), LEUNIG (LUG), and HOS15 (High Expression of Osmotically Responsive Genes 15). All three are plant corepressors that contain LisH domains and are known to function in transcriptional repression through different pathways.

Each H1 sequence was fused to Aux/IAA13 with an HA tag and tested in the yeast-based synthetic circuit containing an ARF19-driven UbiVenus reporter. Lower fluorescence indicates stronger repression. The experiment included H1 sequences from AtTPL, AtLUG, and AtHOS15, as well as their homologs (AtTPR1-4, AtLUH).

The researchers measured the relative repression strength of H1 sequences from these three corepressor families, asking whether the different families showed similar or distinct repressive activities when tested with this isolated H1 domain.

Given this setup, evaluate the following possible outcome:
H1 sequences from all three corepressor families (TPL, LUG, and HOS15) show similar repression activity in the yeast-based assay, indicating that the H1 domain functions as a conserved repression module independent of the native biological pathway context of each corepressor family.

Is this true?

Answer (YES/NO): YES